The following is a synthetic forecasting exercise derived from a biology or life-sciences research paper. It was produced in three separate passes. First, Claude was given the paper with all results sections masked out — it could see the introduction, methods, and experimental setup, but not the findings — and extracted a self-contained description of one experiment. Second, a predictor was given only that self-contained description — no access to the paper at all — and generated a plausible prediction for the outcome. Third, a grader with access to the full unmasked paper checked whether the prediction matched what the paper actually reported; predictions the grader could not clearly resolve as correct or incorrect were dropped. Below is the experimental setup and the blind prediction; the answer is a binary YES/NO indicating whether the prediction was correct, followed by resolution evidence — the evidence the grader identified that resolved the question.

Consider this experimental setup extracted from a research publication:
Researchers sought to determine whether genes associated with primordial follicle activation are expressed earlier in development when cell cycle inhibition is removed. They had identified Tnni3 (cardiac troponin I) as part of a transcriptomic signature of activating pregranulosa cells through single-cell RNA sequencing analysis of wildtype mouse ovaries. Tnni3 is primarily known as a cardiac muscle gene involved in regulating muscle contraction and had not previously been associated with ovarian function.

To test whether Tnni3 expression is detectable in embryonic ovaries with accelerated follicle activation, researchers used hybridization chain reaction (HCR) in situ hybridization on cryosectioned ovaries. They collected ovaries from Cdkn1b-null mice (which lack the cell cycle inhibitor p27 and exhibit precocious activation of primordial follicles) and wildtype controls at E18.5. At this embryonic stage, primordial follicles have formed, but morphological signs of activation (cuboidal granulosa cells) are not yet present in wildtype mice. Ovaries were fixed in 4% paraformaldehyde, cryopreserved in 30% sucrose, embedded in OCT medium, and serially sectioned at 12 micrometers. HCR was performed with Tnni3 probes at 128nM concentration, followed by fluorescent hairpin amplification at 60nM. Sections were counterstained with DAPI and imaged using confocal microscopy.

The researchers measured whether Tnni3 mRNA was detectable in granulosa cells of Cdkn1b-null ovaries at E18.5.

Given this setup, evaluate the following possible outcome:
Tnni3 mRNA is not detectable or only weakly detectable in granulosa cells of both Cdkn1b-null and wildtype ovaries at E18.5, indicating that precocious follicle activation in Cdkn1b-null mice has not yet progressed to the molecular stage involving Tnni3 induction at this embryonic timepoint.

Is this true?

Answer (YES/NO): NO